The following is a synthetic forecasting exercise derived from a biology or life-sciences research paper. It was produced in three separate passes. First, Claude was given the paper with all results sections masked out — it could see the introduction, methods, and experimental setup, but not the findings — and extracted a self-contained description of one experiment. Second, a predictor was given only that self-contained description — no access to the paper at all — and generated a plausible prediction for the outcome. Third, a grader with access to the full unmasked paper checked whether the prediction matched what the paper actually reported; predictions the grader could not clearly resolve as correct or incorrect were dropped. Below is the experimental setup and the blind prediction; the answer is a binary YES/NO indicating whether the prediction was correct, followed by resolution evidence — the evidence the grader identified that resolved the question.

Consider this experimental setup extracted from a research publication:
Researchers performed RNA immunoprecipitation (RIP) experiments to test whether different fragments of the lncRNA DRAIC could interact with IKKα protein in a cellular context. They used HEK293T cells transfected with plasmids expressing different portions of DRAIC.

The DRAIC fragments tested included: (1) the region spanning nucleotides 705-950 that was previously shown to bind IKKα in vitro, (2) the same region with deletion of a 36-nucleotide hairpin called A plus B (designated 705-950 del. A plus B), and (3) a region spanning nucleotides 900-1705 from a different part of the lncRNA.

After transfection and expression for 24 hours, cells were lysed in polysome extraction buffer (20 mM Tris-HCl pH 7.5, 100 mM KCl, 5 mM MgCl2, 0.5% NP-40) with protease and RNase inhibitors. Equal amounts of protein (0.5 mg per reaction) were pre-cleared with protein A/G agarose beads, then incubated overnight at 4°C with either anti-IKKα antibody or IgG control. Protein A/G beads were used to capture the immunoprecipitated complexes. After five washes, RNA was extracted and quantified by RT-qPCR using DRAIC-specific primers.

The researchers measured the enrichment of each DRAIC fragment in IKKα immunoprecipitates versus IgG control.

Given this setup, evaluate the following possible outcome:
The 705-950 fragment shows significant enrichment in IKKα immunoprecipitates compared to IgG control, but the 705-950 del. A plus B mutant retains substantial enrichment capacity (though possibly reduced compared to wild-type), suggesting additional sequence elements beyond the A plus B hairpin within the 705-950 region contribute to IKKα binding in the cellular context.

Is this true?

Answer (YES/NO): NO